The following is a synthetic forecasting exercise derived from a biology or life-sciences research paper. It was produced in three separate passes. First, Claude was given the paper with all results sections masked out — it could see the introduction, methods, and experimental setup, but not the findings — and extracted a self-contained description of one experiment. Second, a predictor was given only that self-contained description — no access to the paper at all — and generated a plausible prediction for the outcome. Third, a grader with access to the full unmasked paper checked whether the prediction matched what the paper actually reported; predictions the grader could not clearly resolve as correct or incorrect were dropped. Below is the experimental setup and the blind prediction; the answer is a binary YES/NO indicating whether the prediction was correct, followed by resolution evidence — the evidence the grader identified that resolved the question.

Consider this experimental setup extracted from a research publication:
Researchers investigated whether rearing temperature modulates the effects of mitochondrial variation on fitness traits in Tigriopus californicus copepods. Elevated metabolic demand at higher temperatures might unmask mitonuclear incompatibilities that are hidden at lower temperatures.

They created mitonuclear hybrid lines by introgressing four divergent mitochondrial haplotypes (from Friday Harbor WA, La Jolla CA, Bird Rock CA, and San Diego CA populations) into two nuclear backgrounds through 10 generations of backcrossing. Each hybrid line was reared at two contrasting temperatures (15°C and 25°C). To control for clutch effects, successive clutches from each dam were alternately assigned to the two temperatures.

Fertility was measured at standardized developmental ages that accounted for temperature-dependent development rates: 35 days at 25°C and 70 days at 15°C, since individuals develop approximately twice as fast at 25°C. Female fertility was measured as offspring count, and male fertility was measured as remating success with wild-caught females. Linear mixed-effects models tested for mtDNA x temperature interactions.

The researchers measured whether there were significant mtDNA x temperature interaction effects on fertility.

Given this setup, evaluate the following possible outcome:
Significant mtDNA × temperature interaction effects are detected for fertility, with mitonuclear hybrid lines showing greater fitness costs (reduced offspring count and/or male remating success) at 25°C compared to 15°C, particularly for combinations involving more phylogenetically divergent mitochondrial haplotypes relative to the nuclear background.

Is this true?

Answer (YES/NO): NO